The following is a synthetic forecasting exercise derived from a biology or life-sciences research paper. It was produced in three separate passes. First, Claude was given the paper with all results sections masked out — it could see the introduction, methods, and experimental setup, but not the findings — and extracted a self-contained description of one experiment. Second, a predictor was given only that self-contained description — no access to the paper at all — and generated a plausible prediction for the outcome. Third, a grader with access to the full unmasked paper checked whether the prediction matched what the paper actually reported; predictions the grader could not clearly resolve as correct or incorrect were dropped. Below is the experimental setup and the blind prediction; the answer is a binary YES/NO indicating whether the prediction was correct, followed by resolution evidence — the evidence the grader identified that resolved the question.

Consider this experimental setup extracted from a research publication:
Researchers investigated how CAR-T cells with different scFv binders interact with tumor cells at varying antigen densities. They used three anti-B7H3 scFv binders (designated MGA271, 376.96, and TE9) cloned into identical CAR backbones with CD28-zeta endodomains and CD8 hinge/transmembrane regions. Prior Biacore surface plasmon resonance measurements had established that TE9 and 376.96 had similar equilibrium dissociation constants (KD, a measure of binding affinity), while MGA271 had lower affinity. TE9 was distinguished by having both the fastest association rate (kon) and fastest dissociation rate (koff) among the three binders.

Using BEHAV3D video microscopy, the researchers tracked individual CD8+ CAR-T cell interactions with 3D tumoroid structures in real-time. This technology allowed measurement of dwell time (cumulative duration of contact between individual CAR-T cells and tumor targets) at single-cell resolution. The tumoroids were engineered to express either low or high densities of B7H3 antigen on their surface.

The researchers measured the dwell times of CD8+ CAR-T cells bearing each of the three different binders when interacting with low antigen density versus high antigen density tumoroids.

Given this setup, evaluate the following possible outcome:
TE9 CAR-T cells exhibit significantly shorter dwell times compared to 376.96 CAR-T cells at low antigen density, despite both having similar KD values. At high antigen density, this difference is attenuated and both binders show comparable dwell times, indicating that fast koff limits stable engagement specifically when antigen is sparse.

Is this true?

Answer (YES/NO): NO